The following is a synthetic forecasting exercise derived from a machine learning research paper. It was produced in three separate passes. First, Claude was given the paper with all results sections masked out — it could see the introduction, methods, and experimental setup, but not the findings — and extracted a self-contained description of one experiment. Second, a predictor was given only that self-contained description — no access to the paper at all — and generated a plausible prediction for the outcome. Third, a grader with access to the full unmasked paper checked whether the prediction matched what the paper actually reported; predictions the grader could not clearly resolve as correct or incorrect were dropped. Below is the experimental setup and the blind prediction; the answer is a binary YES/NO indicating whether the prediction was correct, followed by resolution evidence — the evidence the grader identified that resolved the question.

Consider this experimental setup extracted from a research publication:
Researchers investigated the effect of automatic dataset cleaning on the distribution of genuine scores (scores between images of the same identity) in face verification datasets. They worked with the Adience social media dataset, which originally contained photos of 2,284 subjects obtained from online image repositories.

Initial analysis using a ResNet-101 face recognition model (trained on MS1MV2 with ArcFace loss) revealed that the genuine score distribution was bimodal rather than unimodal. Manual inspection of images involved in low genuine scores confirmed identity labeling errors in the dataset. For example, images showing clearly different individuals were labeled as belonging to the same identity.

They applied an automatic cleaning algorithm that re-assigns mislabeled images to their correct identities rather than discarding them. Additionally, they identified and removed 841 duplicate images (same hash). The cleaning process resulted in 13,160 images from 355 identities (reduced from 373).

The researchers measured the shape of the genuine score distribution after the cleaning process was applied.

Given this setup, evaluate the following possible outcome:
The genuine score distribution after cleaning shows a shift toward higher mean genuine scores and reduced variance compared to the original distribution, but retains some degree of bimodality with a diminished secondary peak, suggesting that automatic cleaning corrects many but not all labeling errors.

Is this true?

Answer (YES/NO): NO